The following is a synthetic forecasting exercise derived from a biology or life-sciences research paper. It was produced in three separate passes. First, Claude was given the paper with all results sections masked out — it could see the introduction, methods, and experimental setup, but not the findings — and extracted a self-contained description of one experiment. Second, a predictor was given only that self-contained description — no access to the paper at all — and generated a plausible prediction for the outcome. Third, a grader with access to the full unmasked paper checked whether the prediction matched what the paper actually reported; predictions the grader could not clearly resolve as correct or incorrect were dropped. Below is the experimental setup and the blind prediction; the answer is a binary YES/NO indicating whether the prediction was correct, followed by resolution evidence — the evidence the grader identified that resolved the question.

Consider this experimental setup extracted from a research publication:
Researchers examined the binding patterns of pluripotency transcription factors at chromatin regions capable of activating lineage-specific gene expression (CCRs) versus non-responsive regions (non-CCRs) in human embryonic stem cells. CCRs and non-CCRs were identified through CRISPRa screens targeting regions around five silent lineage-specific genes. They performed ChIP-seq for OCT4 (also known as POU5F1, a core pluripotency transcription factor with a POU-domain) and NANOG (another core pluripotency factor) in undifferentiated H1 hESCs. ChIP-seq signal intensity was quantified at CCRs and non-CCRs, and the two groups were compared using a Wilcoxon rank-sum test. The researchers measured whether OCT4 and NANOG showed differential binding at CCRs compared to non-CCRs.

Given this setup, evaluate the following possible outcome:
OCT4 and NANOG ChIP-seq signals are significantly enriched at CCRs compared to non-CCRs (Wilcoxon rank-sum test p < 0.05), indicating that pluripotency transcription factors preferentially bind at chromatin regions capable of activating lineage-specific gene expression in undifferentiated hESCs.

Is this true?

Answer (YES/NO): YES